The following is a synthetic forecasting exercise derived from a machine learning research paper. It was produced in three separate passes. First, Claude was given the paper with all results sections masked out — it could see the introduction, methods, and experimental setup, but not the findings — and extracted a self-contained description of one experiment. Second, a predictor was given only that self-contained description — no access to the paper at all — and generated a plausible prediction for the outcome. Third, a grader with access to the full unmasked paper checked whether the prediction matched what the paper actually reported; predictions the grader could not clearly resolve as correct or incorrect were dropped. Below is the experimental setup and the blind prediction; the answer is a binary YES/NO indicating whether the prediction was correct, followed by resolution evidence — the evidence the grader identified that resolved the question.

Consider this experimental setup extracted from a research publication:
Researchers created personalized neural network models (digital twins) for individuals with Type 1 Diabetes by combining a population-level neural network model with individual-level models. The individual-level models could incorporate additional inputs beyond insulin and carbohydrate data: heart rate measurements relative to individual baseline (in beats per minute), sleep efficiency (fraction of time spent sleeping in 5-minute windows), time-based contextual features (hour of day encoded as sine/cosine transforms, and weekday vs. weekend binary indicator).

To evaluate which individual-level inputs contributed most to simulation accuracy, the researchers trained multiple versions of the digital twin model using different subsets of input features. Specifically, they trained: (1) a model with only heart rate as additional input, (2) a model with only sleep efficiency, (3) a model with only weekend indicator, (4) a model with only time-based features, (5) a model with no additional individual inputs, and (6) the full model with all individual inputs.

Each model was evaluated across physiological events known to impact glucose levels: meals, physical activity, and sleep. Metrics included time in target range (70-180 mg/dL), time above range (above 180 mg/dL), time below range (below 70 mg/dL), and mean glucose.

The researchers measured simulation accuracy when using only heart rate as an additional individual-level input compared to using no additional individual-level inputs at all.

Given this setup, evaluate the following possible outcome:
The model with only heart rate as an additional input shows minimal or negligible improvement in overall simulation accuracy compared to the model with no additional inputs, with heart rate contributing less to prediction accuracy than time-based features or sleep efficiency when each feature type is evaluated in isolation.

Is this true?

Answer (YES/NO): NO